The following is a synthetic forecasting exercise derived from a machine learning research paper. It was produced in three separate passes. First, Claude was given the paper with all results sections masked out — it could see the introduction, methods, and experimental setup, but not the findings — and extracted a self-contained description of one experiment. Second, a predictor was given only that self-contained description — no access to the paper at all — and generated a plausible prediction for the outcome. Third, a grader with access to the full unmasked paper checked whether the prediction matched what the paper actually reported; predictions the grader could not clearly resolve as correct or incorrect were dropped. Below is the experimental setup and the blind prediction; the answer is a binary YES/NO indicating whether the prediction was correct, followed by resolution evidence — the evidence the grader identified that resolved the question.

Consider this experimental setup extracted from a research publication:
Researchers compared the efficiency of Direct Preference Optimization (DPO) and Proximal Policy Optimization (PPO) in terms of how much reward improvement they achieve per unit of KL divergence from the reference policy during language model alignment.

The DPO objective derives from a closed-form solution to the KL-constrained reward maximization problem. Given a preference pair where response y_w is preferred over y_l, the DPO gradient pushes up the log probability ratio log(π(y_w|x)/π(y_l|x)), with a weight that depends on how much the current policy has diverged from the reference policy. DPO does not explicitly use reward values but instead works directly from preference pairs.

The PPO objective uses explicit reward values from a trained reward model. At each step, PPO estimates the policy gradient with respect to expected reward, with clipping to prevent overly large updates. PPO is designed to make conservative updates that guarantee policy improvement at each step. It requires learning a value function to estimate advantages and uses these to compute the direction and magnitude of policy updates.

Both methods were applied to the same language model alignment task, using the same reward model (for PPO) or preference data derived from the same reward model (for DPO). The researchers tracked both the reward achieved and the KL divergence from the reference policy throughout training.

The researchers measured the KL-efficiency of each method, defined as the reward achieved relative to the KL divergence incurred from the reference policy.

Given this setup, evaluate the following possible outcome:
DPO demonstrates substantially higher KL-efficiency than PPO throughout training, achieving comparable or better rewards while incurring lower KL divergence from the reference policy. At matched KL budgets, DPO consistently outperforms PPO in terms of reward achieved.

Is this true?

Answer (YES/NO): NO